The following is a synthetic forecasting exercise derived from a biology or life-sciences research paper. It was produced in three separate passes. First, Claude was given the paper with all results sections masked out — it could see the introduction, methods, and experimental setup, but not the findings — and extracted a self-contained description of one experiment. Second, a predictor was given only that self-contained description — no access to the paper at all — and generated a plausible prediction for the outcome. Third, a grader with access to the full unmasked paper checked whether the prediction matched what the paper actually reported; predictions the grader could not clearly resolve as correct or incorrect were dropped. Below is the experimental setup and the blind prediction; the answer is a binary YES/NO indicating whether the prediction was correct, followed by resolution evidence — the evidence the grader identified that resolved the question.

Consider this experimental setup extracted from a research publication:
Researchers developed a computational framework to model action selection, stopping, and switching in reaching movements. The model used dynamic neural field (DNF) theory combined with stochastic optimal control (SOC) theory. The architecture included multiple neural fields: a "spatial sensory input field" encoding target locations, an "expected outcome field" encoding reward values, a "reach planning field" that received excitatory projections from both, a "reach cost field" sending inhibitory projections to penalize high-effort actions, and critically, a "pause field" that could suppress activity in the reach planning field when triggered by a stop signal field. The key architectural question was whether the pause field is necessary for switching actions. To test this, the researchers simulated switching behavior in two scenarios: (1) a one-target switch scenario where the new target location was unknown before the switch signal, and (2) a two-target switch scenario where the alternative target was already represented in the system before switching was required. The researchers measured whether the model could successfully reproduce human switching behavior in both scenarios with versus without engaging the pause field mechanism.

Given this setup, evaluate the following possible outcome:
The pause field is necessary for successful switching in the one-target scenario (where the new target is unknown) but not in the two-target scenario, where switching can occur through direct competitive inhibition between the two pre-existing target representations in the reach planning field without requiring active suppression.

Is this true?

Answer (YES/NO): YES